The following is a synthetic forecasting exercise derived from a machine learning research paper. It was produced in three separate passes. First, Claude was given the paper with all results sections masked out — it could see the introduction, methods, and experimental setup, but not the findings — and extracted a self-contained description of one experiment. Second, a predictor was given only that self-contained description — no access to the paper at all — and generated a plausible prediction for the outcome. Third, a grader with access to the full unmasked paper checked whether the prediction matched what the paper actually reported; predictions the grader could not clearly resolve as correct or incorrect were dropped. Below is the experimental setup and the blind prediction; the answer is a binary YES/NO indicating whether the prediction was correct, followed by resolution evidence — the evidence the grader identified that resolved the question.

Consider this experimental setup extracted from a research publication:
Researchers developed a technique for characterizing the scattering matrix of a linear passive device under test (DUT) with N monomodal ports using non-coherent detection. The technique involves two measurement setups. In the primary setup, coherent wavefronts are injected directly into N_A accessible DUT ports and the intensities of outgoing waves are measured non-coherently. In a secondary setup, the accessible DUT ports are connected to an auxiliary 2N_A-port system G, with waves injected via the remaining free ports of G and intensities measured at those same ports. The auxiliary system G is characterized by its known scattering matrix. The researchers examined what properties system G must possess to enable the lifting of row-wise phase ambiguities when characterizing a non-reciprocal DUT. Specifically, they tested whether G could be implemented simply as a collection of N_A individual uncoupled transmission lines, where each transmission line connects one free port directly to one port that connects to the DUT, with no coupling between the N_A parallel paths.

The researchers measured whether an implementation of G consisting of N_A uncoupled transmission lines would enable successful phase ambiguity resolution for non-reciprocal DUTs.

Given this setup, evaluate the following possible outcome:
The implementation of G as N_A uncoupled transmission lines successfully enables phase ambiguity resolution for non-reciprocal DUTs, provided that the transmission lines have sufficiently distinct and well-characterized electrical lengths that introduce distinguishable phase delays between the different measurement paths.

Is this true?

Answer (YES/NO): NO